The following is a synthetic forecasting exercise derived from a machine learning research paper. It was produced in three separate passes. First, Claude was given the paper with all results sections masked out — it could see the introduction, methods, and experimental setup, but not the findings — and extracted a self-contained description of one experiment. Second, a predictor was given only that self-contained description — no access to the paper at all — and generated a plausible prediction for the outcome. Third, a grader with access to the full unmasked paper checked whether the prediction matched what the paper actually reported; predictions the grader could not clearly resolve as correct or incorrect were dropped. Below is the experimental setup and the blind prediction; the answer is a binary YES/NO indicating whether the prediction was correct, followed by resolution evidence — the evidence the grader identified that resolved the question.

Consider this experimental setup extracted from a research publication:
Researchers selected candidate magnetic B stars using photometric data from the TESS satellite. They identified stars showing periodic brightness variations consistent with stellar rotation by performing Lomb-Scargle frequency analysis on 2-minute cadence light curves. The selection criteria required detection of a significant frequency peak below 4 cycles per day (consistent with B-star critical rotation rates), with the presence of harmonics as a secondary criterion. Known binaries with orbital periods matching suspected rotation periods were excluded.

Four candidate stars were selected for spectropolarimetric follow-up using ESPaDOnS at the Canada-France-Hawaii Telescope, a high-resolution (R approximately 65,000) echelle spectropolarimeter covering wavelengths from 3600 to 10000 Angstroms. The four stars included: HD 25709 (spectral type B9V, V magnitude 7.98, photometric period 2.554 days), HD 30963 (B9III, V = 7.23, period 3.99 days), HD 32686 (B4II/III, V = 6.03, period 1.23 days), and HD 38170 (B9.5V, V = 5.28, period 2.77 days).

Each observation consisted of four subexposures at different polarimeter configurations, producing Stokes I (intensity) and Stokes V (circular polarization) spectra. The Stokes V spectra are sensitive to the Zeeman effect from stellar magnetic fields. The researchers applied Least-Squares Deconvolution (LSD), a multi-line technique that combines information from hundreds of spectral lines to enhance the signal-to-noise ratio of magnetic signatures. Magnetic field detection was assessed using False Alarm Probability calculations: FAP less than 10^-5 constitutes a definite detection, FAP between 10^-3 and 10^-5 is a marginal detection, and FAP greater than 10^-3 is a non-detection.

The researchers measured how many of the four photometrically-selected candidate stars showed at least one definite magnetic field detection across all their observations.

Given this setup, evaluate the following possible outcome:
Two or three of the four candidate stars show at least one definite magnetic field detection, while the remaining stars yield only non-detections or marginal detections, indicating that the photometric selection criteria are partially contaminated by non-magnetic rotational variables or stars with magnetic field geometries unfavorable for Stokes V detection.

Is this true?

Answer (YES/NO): NO